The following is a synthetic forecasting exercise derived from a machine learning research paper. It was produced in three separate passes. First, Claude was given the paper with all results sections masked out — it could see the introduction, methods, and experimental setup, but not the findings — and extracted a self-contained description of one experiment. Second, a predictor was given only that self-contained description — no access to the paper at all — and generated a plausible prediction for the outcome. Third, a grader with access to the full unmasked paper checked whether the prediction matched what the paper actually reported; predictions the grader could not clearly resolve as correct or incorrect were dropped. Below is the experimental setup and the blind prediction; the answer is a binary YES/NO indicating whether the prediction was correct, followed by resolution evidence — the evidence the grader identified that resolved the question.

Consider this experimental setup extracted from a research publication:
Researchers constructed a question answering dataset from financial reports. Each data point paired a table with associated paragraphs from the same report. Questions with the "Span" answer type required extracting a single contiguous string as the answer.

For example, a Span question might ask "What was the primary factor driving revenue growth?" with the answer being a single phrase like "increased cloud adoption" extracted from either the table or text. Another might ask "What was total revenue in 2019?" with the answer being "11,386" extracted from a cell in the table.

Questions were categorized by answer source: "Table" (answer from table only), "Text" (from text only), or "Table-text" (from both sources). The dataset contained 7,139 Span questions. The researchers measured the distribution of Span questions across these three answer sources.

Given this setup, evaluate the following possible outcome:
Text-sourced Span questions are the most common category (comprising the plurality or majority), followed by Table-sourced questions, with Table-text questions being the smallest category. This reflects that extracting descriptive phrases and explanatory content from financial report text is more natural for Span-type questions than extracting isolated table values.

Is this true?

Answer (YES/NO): NO